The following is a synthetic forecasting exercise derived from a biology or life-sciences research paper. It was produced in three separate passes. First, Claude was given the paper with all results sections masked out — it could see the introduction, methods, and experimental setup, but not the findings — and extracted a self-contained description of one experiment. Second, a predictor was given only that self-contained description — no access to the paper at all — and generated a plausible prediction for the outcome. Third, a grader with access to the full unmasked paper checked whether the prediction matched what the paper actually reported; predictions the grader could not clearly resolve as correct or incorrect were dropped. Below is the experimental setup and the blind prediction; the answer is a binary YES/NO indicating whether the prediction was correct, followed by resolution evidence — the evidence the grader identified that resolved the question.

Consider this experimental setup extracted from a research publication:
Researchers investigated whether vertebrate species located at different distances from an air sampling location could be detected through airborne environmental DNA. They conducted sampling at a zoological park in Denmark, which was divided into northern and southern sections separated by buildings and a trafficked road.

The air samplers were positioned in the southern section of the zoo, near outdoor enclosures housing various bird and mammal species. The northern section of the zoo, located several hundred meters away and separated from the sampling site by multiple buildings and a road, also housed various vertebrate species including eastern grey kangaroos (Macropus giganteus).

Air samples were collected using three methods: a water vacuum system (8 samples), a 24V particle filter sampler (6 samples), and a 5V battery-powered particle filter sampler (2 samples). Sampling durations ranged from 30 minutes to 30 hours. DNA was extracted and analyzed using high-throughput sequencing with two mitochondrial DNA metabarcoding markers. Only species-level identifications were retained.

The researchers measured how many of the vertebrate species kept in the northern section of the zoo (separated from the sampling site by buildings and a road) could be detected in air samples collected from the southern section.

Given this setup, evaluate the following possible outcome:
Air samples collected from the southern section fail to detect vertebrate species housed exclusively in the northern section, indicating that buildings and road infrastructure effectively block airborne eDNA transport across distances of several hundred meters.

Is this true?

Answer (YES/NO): NO